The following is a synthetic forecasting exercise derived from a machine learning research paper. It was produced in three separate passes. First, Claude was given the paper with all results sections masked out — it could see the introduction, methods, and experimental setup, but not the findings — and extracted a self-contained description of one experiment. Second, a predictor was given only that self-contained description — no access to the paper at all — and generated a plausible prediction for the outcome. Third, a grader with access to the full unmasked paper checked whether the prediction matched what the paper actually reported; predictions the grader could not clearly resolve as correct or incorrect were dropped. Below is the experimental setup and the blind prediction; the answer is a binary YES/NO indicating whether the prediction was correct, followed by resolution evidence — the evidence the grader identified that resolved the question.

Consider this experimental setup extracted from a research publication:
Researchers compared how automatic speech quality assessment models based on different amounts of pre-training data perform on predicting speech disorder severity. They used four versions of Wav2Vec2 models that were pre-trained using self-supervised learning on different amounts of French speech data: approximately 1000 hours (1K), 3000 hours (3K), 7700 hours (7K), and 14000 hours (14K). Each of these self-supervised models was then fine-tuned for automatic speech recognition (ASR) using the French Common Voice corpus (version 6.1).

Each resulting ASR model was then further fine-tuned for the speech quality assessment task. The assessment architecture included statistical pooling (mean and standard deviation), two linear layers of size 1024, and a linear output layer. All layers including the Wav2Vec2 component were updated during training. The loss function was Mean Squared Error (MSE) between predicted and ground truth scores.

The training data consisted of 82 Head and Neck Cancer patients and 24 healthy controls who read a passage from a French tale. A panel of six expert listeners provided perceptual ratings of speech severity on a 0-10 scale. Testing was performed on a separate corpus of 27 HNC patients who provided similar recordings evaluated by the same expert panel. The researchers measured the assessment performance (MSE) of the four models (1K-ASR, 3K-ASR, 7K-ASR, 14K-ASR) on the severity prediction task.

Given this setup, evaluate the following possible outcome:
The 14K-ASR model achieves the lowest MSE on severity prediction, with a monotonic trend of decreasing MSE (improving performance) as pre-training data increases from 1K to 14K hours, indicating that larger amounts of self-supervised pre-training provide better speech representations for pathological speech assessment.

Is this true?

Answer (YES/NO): NO